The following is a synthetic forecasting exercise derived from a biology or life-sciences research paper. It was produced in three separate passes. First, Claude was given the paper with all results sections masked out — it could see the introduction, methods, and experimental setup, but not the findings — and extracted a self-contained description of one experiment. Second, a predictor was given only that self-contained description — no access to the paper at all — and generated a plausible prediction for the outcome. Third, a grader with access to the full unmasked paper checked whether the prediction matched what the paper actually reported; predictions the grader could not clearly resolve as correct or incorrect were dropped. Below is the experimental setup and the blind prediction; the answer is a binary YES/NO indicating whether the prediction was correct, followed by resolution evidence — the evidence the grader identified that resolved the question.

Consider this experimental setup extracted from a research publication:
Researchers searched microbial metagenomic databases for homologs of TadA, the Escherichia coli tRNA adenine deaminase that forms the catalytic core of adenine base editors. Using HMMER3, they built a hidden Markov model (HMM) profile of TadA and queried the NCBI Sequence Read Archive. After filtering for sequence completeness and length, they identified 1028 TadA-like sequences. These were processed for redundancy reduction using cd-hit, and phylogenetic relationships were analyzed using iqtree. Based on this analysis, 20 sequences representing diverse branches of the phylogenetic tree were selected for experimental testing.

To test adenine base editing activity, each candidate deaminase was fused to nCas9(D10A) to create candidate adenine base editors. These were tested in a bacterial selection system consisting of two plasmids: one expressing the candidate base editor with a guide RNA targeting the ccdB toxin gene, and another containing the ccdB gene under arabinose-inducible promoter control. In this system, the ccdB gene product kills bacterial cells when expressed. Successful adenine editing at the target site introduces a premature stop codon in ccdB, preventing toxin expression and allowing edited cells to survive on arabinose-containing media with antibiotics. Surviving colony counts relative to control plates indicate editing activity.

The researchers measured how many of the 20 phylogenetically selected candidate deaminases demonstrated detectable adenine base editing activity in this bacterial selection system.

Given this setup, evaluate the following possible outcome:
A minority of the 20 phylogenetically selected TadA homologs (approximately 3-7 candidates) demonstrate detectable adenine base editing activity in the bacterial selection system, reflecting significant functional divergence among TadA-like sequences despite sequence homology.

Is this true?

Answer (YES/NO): NO